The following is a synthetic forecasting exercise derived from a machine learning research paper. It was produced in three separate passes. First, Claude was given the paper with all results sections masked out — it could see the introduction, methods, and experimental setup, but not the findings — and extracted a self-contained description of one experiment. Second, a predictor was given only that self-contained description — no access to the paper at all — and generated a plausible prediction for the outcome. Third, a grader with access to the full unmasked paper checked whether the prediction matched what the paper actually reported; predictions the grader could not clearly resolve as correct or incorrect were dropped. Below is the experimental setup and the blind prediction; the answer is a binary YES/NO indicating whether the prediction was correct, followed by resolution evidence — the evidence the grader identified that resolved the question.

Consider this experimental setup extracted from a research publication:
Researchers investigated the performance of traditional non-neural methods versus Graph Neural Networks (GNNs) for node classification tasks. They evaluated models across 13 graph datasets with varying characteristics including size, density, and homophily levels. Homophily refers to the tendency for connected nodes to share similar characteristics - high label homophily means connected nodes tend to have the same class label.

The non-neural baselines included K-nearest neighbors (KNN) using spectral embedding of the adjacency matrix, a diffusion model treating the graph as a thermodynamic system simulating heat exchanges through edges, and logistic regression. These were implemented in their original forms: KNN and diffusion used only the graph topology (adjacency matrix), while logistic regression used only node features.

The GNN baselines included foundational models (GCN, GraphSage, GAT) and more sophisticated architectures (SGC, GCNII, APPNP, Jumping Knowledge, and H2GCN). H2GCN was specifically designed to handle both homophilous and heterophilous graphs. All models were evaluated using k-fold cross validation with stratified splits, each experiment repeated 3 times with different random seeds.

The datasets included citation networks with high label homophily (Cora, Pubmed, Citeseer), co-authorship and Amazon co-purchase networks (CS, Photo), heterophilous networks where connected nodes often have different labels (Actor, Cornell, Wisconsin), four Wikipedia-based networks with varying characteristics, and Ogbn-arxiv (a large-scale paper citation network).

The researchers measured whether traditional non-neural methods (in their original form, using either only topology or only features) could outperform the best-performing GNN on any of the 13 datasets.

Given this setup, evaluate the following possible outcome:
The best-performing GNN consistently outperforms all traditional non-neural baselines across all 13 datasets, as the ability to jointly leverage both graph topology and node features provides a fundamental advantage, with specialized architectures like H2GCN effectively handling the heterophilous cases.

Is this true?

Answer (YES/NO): NO